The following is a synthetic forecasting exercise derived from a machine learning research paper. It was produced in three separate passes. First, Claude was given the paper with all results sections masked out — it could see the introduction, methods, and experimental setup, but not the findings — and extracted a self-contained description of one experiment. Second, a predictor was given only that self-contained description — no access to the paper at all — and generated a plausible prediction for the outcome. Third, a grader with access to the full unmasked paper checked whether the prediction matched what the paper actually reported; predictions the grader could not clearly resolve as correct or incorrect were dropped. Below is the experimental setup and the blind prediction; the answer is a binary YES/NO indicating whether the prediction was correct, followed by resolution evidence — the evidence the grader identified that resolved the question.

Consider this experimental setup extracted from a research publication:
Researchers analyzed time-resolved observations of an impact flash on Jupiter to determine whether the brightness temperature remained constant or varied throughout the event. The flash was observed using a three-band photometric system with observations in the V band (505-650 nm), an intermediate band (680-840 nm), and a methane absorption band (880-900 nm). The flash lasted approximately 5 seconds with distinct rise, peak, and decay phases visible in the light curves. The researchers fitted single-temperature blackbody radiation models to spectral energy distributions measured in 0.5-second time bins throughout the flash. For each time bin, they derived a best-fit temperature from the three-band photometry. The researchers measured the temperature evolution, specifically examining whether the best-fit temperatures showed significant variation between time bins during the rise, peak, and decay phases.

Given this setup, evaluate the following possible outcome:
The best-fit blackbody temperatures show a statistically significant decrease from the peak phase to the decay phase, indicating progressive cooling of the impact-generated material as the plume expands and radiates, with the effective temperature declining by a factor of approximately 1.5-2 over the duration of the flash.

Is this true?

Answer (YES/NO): NO